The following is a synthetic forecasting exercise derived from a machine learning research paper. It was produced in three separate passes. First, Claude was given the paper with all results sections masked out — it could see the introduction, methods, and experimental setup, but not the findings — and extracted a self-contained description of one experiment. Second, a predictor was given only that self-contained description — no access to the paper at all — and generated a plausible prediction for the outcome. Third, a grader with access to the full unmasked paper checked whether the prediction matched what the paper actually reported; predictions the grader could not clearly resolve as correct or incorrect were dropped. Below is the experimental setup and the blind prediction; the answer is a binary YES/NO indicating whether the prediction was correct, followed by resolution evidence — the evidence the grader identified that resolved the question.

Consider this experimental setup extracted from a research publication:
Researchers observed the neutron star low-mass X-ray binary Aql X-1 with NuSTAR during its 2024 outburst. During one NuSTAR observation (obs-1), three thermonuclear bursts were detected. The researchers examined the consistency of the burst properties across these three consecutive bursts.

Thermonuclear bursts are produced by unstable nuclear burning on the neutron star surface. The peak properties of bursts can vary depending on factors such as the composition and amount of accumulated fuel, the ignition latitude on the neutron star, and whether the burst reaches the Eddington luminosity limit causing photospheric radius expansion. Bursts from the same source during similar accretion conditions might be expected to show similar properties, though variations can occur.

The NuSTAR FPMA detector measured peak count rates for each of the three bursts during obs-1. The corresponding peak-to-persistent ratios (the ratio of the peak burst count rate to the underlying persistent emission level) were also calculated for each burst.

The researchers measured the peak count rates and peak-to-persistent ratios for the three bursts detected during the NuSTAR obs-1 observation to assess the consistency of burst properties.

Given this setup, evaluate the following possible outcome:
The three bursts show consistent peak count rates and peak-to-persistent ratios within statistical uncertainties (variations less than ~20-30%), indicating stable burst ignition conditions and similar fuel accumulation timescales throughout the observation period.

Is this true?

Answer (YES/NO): YES